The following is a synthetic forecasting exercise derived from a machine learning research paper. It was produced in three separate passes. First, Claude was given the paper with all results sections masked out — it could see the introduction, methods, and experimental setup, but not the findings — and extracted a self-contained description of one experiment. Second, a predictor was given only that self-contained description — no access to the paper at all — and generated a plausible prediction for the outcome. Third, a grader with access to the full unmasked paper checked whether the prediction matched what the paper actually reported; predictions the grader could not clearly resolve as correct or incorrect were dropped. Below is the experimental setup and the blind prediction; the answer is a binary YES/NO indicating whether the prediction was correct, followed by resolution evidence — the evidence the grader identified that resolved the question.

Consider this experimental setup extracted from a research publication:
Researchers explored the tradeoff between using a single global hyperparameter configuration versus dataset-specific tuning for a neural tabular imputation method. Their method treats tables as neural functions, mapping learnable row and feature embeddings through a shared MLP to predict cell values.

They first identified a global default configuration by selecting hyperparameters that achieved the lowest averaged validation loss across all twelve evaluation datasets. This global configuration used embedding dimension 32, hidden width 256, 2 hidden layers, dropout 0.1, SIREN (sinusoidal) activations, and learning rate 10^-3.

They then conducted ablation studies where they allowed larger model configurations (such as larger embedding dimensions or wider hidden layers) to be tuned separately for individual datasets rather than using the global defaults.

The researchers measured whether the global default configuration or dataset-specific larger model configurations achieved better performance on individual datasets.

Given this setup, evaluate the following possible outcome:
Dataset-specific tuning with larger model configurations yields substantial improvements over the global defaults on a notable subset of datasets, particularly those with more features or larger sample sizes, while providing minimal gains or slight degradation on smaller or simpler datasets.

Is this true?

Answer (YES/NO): NO